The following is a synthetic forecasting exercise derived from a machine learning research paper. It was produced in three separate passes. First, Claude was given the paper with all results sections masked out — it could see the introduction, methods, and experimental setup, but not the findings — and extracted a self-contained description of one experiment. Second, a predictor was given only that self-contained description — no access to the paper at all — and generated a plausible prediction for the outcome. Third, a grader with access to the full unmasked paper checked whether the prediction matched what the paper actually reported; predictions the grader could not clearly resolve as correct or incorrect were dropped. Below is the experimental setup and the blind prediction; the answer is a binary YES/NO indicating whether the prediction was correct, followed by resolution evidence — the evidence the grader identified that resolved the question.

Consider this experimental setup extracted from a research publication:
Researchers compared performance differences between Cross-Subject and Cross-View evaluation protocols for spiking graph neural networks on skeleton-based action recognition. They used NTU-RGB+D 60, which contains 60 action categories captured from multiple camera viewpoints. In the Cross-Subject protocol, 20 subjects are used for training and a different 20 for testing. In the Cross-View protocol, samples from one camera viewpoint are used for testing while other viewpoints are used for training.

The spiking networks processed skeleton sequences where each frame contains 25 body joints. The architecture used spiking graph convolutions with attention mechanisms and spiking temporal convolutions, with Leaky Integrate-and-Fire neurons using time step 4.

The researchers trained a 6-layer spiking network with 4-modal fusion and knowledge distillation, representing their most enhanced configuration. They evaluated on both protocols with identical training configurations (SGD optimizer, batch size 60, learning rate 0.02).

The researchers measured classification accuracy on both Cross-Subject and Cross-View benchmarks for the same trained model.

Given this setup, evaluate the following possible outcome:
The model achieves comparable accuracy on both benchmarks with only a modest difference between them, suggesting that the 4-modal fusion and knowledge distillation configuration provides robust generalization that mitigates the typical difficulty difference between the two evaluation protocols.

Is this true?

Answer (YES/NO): NO